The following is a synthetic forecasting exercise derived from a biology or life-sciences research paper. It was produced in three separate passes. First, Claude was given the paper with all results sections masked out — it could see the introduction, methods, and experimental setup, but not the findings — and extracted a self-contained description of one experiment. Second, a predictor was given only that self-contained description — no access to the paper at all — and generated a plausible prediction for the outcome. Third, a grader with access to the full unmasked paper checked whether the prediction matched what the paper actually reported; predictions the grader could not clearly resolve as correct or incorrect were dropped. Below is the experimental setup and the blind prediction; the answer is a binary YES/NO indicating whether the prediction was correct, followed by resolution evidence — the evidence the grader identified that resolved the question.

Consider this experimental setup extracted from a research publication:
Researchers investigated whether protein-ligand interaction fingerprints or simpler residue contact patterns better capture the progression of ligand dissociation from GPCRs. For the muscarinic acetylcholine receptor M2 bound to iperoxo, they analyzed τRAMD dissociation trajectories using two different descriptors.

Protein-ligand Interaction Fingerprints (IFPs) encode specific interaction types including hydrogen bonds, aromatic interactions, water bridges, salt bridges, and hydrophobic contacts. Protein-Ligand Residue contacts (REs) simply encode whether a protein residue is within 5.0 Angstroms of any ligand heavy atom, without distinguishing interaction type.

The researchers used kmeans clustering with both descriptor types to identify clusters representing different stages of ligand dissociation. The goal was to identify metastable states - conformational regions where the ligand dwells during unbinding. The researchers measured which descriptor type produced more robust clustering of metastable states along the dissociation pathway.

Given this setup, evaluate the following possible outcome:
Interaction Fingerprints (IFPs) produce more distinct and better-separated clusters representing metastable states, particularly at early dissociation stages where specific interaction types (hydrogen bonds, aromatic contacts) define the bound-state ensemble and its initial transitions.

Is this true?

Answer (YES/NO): NO